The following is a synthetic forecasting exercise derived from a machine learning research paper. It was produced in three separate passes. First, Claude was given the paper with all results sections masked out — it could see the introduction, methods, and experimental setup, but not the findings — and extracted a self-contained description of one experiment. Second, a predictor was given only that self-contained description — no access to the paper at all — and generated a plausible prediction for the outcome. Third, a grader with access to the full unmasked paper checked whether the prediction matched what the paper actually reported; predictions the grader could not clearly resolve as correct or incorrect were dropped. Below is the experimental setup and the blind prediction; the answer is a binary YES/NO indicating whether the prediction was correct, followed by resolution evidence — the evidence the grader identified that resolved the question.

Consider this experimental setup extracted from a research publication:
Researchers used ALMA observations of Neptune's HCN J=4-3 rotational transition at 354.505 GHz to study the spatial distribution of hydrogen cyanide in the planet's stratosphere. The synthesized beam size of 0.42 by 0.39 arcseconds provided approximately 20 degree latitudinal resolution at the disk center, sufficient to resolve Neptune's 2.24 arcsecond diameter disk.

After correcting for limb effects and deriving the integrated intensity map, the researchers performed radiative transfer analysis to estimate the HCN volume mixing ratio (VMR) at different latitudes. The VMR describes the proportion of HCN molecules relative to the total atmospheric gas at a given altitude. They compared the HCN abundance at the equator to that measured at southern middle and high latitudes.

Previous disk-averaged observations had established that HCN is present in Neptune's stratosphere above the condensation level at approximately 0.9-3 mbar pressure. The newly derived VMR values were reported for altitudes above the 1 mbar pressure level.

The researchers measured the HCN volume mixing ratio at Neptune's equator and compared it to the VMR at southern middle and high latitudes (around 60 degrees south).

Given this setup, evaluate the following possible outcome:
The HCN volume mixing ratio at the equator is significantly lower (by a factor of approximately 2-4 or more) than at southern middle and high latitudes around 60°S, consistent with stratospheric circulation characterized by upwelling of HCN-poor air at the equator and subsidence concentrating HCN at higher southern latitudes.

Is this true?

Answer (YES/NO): NO